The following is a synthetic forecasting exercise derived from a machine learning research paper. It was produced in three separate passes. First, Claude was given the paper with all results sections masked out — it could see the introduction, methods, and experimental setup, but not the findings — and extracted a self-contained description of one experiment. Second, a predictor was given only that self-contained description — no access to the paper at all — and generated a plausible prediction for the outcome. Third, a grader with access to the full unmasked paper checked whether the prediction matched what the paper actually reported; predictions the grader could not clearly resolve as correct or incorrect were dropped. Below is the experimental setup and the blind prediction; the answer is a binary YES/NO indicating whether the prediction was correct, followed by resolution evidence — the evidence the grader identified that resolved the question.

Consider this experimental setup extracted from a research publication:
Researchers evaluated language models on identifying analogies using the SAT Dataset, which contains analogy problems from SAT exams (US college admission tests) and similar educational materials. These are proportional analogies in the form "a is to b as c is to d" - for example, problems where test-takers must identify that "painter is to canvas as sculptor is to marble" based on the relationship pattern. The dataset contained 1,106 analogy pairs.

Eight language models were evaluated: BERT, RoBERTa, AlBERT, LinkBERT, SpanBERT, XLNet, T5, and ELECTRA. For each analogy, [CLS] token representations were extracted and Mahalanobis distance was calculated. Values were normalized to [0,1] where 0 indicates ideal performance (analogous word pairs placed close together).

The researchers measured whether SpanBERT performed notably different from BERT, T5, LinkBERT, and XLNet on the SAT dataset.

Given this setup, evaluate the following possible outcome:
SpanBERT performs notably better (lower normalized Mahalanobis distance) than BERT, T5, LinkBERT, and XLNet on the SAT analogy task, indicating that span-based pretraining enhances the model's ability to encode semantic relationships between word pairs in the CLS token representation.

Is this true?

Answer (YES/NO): YES